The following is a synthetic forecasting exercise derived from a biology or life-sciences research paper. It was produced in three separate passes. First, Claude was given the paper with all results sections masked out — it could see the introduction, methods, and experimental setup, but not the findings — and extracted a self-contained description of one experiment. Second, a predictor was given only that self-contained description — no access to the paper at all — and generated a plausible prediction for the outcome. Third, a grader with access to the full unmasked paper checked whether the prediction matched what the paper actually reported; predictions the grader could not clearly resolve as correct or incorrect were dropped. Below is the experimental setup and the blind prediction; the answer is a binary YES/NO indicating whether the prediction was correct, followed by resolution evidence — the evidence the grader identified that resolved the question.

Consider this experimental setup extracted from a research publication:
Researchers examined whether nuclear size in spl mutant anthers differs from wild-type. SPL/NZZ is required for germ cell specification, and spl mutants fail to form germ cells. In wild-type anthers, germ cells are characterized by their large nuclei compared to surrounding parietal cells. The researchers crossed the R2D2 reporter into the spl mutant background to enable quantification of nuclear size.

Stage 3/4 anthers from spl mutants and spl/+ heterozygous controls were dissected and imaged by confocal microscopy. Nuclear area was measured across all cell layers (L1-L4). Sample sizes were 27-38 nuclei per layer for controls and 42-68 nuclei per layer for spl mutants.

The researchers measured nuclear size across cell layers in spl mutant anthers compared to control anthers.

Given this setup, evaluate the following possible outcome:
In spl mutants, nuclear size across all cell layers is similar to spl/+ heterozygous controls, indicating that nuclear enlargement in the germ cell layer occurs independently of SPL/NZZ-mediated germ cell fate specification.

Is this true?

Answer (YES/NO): NO